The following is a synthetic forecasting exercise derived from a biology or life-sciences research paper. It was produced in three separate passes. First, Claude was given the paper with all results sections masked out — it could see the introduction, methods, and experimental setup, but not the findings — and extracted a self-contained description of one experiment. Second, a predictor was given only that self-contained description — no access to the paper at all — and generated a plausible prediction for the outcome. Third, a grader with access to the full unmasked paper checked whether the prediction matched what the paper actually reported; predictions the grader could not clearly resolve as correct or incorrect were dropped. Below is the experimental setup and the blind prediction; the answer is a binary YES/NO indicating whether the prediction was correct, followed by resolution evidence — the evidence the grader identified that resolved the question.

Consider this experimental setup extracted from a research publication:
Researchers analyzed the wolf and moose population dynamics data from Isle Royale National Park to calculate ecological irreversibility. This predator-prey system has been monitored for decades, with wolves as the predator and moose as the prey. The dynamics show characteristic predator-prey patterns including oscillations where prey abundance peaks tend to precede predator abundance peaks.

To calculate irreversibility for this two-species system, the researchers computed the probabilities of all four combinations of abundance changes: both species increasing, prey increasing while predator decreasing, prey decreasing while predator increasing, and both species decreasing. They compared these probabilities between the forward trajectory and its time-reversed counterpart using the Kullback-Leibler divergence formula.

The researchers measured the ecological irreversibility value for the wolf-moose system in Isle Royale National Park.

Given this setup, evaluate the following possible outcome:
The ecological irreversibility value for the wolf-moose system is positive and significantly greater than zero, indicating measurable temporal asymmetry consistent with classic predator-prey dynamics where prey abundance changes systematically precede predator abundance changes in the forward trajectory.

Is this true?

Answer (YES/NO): YES